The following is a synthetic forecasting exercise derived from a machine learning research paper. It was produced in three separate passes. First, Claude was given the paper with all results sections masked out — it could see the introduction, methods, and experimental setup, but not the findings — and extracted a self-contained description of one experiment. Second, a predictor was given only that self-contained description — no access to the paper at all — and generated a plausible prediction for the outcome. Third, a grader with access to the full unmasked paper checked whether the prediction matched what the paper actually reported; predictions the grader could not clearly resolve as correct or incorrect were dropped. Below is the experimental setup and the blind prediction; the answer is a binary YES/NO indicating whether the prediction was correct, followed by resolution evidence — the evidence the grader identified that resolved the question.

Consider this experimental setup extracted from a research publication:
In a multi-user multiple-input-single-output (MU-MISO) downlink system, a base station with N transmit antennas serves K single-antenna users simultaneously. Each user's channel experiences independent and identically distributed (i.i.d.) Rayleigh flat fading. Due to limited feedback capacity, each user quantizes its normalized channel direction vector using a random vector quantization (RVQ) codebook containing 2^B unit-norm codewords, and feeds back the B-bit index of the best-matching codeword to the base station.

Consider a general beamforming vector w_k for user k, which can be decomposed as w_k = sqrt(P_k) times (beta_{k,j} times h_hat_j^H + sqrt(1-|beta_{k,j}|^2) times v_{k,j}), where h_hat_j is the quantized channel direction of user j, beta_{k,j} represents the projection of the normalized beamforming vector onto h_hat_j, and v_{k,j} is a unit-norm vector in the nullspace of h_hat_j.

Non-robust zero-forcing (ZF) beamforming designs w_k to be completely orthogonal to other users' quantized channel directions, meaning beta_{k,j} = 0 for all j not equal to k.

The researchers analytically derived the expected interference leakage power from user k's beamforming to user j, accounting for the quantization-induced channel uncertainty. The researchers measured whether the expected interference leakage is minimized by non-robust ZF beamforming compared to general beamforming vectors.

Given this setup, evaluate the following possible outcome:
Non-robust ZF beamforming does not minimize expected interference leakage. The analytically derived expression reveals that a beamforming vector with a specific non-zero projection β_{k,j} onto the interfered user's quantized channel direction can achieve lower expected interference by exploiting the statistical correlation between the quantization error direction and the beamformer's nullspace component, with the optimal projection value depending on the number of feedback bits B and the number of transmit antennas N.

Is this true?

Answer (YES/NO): NO